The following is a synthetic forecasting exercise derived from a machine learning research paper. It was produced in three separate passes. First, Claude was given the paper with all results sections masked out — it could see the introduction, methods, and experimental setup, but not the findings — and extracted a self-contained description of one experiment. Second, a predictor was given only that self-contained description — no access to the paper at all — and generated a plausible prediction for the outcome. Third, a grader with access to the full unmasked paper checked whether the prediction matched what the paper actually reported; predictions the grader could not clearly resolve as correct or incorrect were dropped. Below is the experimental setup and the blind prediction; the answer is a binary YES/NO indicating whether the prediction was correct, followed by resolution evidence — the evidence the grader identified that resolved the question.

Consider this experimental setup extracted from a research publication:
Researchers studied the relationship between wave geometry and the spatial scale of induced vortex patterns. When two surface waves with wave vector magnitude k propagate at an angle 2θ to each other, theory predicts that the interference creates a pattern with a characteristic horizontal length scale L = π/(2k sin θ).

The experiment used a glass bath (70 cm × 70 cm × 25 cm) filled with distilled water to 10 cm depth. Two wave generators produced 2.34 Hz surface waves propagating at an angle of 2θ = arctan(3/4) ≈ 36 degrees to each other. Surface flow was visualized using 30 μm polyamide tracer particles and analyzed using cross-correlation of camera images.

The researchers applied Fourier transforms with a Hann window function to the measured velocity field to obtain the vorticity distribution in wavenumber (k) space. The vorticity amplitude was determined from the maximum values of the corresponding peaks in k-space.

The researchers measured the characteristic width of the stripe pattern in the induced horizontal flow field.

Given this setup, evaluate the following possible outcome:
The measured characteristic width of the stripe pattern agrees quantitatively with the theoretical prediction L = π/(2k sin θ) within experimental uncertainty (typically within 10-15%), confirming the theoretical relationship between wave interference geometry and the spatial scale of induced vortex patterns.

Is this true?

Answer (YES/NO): YES